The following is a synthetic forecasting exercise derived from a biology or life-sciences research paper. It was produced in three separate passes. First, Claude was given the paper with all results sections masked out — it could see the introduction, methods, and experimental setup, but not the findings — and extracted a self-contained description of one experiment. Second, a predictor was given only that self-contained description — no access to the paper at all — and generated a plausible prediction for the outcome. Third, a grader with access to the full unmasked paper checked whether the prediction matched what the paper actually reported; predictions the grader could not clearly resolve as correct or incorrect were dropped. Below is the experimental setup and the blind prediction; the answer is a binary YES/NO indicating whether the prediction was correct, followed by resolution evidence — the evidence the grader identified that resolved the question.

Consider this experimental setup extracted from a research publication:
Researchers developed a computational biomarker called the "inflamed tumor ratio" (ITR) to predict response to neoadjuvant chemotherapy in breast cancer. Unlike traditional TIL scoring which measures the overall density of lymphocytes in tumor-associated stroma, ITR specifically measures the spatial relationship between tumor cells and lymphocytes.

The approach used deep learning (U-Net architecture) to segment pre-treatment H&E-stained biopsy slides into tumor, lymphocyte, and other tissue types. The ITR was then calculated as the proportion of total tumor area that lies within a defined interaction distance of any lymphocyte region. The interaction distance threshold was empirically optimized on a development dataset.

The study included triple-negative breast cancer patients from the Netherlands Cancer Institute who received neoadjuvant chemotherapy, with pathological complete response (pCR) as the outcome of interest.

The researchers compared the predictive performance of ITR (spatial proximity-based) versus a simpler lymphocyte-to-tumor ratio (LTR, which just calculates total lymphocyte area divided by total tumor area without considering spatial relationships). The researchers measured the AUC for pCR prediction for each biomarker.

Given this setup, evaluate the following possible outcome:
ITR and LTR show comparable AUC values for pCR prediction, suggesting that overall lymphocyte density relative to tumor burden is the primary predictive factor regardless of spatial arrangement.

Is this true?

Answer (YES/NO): NO